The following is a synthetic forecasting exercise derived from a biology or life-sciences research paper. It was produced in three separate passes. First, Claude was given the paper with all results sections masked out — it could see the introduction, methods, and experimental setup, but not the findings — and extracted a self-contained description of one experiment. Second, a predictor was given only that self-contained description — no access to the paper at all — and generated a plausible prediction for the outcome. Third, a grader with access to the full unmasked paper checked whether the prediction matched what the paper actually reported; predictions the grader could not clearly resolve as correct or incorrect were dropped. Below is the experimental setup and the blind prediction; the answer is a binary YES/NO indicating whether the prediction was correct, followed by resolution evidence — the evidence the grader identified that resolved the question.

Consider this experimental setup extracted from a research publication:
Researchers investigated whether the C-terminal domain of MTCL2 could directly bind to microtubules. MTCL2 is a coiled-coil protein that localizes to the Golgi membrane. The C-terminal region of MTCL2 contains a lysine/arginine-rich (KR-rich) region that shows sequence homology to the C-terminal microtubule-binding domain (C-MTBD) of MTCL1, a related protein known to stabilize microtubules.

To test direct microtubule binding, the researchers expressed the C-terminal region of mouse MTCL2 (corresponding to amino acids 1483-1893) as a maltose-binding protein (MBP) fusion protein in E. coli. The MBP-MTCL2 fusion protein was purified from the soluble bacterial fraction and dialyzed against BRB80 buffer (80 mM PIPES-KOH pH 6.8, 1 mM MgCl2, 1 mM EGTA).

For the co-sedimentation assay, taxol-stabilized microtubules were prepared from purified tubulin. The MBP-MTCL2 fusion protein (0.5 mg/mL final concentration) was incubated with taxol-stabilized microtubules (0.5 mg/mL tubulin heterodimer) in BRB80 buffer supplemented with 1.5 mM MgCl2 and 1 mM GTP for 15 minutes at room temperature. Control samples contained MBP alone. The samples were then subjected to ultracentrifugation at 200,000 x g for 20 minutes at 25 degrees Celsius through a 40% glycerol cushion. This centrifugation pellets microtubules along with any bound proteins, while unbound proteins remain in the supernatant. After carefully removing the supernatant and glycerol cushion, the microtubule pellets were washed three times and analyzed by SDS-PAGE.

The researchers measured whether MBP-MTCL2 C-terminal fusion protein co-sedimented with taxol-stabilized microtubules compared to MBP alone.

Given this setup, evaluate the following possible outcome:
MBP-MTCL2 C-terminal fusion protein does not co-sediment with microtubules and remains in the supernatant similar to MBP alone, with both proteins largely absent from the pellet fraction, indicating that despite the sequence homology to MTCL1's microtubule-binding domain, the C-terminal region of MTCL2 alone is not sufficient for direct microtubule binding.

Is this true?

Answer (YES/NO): NO